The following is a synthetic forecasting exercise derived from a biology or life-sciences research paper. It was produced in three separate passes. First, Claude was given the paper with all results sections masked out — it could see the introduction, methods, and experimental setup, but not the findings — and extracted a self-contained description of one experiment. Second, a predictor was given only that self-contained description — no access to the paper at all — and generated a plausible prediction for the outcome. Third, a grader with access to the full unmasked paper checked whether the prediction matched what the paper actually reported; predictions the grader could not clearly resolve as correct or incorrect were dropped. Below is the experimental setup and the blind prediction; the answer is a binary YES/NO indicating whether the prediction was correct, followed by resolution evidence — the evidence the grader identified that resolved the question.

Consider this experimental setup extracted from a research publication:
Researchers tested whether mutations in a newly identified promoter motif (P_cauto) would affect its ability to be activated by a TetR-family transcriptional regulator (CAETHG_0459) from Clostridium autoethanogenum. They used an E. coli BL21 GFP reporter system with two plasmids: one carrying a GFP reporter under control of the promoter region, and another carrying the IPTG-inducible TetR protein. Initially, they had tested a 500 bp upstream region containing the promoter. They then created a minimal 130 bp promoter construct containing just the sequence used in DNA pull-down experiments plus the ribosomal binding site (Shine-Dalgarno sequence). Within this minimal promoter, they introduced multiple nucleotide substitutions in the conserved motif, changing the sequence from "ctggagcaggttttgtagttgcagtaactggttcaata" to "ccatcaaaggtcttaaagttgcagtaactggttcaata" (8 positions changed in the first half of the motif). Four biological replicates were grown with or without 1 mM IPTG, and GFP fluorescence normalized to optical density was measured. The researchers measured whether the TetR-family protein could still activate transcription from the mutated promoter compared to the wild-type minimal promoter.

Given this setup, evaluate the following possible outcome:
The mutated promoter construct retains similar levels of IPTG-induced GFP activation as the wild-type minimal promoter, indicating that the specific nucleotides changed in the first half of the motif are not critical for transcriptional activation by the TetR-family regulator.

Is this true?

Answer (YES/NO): NO